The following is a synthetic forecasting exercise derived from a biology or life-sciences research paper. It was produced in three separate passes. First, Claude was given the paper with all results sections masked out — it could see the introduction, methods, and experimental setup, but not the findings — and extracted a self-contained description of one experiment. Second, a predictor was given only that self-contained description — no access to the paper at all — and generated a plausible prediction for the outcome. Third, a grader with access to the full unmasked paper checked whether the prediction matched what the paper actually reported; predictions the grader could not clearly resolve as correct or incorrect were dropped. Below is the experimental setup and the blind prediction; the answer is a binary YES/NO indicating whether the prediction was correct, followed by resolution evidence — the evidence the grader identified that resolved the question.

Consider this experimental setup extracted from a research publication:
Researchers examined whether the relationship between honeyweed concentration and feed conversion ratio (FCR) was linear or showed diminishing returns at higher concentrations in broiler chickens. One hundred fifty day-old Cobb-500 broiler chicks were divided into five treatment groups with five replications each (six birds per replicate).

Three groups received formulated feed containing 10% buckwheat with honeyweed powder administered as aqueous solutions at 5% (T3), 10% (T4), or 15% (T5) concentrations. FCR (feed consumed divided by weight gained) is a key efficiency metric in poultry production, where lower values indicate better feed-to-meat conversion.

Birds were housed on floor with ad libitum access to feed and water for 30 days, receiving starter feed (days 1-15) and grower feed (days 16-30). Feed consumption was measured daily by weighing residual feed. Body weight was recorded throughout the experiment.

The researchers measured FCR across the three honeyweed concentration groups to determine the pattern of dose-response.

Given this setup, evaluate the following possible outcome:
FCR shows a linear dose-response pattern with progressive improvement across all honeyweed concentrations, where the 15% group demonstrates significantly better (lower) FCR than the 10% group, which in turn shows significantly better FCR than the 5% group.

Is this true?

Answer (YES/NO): NO